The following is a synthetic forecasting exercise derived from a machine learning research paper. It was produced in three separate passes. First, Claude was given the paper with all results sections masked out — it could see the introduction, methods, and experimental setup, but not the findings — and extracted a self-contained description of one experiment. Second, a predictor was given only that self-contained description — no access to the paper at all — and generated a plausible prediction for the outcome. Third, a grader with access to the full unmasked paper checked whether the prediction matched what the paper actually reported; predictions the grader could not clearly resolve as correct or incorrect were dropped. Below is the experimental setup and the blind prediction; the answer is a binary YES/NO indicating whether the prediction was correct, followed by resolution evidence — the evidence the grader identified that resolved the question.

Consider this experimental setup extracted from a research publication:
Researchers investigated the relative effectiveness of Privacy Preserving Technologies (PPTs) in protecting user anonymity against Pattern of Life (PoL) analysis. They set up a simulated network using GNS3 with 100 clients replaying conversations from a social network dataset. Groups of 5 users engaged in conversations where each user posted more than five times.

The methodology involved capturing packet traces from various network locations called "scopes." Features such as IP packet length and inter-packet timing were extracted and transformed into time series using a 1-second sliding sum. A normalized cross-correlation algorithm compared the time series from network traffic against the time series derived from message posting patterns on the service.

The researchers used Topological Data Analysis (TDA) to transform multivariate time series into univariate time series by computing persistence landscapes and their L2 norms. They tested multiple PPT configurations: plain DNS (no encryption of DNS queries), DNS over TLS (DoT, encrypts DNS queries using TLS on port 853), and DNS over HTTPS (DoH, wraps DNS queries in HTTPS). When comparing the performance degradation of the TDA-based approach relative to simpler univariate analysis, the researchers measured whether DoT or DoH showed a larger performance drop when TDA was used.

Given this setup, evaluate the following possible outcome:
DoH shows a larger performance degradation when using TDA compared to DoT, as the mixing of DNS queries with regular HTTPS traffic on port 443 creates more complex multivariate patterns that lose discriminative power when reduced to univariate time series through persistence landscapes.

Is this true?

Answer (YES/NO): NO